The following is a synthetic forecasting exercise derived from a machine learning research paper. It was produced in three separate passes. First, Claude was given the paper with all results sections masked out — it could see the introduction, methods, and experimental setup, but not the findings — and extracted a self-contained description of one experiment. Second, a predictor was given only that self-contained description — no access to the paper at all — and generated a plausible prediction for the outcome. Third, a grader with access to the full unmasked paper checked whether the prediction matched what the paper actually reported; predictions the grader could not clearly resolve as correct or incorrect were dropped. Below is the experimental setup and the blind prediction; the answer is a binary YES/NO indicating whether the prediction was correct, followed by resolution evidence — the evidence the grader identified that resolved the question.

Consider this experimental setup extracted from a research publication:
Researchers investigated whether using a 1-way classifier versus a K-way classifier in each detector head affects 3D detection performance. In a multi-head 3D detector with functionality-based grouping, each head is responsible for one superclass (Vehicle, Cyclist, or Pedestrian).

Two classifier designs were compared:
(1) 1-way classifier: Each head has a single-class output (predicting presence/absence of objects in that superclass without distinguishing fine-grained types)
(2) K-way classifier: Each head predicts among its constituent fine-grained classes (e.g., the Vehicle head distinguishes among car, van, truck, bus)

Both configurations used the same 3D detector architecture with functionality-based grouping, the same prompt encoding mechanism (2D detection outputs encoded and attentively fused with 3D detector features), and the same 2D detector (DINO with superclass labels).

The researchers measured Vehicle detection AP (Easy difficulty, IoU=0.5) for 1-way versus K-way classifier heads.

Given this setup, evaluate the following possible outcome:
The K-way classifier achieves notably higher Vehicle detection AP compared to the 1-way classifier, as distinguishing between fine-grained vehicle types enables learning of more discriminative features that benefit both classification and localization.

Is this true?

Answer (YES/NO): NO